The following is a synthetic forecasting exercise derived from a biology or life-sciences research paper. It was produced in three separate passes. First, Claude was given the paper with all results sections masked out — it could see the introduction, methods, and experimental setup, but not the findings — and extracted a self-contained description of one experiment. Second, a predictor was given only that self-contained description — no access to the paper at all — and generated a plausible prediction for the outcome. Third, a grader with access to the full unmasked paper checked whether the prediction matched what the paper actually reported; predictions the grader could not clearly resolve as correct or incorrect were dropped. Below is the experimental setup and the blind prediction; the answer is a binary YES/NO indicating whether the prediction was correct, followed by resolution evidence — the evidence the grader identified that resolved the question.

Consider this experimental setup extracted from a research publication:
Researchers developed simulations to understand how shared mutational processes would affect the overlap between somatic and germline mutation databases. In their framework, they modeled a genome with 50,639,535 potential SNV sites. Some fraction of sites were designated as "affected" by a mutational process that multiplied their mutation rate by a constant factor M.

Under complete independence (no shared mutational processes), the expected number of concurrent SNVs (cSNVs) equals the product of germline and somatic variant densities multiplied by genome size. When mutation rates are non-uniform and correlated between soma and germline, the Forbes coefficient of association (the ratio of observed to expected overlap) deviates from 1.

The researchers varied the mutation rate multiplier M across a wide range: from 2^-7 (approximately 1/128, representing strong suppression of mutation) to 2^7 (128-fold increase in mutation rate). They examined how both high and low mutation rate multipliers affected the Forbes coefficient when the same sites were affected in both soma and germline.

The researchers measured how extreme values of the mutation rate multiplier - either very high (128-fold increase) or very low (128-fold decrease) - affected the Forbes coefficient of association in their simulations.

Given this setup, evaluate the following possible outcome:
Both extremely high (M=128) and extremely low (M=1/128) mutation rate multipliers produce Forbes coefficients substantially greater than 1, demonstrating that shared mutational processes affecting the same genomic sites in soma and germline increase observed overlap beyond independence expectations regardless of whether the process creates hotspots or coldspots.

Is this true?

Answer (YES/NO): YES